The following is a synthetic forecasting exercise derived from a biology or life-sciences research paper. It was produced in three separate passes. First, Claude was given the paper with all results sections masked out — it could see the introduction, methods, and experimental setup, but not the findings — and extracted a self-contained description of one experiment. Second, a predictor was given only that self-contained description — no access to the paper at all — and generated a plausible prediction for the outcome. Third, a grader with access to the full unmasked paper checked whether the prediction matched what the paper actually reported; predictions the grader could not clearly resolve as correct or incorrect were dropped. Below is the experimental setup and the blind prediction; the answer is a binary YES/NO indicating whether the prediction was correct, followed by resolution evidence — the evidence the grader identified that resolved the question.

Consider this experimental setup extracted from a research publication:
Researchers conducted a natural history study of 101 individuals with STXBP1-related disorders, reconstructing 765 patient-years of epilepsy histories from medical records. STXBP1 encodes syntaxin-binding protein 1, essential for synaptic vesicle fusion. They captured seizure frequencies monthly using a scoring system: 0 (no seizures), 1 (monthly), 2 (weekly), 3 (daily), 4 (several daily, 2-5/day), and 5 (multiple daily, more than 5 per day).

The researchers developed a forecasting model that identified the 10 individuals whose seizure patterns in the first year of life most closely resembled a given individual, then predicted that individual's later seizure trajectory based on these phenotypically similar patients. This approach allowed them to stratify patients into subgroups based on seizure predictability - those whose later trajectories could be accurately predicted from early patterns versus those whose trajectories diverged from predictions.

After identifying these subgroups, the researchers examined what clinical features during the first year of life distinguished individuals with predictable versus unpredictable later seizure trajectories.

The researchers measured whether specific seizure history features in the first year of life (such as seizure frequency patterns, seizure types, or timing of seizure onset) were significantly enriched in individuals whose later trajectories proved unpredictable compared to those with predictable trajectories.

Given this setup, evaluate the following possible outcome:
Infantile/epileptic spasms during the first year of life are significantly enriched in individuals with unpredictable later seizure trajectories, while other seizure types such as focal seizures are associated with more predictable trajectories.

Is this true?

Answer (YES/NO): NO